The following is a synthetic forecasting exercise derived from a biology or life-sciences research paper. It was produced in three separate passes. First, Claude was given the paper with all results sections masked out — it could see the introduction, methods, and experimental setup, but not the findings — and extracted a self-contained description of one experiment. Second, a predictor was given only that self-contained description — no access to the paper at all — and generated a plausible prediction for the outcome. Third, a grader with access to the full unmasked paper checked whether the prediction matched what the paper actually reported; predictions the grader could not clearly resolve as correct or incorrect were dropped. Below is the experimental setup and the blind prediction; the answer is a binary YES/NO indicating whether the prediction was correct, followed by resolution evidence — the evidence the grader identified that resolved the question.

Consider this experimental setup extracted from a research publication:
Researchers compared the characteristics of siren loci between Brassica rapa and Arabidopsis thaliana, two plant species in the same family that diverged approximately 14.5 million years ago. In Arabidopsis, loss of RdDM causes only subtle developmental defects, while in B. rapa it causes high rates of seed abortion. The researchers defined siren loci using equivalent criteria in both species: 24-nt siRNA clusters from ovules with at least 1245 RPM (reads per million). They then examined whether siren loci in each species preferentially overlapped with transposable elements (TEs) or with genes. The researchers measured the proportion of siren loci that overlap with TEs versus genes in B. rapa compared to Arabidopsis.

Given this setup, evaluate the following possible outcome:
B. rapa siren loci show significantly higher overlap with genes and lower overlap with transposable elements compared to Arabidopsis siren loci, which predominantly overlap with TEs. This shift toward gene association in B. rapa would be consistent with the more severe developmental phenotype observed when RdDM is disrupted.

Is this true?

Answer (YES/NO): NO